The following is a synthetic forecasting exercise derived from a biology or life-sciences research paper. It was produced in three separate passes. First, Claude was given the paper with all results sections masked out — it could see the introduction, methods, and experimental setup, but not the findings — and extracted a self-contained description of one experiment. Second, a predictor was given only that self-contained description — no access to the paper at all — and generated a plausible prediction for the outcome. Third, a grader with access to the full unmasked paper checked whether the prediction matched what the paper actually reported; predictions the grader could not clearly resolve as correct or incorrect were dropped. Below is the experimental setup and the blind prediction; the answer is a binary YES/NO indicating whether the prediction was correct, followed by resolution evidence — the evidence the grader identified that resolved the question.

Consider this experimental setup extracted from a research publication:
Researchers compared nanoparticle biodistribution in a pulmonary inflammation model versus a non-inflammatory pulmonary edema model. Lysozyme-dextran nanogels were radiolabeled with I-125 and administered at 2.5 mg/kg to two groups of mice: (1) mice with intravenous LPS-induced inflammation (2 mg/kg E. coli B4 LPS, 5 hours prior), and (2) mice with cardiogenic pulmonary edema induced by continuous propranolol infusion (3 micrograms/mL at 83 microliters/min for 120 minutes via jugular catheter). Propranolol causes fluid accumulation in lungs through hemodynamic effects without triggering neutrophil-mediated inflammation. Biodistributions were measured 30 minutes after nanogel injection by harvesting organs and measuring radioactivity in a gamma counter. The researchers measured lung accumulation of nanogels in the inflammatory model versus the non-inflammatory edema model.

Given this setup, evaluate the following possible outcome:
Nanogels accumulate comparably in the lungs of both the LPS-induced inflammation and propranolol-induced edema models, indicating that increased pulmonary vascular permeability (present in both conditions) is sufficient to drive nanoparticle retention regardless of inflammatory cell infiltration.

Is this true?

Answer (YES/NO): NO